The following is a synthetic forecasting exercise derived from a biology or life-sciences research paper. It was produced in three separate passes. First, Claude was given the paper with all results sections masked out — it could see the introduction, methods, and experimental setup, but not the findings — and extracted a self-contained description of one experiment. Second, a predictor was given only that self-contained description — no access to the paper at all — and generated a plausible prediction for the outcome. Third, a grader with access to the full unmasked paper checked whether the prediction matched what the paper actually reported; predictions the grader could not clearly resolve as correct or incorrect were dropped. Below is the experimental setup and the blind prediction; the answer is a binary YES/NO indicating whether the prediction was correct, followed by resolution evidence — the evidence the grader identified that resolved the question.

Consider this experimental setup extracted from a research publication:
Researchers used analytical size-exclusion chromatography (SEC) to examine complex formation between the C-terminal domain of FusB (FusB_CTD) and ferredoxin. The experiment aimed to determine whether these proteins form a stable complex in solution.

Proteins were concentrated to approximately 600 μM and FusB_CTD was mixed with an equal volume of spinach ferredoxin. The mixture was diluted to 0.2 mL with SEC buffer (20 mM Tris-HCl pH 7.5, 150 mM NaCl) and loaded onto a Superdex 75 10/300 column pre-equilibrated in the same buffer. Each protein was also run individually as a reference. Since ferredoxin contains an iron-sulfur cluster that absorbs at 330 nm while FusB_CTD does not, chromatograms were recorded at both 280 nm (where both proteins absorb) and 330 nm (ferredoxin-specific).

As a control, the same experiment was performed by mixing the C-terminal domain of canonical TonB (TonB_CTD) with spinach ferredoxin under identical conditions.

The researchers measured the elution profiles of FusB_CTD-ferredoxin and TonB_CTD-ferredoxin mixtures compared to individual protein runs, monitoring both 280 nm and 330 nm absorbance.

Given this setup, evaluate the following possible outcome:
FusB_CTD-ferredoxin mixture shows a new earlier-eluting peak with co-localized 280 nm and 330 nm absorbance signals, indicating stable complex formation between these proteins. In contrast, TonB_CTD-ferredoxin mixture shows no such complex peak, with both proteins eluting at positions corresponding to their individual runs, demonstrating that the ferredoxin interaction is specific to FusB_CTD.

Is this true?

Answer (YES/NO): YES